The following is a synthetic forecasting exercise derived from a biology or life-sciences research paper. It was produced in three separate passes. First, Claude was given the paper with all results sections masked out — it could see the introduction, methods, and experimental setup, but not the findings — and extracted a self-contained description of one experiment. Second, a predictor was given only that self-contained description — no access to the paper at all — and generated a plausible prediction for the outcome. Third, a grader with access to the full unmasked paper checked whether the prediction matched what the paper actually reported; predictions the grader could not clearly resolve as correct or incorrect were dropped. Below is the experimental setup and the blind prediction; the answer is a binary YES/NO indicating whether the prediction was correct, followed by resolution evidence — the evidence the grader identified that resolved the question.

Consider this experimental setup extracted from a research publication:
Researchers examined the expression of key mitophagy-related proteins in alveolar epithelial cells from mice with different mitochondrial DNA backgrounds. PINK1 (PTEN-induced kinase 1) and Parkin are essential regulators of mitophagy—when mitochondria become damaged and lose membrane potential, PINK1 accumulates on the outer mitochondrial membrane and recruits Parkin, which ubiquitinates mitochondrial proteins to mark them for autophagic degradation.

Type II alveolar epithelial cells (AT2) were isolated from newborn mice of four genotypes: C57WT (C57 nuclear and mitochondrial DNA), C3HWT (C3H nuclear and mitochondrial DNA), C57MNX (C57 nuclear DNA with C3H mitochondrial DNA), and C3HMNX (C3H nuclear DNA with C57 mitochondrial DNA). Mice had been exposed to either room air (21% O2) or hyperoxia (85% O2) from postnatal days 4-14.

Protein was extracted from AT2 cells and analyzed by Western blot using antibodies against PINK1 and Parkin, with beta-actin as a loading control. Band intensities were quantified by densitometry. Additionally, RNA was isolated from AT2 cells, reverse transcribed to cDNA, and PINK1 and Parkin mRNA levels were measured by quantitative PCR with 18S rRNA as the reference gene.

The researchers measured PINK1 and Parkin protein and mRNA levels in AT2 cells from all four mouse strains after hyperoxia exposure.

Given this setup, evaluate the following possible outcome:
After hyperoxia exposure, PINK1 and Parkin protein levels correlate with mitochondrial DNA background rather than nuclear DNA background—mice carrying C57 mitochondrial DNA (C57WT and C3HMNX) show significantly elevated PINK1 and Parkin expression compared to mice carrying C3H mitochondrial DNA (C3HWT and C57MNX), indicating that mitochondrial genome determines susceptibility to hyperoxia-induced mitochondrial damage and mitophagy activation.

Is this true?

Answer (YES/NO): NO